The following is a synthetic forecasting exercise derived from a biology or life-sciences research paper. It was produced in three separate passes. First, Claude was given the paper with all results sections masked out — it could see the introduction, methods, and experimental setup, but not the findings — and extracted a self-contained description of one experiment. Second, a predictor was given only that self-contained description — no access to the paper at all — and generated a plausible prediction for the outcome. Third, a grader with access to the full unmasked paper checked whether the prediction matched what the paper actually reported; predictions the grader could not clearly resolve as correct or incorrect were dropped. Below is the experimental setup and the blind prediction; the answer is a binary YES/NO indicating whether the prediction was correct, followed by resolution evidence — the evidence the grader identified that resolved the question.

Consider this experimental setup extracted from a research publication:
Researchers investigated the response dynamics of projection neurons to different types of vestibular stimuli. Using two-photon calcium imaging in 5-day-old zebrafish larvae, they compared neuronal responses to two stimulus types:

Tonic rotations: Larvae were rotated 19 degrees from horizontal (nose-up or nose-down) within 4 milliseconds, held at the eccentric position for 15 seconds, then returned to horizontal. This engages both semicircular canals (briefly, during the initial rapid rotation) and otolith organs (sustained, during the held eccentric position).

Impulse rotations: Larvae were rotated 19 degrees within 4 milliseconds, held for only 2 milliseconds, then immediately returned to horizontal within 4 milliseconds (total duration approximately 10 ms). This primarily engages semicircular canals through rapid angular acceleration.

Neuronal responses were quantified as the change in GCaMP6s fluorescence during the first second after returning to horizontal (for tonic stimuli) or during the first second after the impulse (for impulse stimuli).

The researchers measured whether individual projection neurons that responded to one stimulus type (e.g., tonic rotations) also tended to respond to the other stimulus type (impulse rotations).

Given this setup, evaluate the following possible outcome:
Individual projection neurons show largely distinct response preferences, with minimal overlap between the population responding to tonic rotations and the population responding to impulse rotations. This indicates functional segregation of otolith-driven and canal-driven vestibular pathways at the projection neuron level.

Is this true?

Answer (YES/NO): NO